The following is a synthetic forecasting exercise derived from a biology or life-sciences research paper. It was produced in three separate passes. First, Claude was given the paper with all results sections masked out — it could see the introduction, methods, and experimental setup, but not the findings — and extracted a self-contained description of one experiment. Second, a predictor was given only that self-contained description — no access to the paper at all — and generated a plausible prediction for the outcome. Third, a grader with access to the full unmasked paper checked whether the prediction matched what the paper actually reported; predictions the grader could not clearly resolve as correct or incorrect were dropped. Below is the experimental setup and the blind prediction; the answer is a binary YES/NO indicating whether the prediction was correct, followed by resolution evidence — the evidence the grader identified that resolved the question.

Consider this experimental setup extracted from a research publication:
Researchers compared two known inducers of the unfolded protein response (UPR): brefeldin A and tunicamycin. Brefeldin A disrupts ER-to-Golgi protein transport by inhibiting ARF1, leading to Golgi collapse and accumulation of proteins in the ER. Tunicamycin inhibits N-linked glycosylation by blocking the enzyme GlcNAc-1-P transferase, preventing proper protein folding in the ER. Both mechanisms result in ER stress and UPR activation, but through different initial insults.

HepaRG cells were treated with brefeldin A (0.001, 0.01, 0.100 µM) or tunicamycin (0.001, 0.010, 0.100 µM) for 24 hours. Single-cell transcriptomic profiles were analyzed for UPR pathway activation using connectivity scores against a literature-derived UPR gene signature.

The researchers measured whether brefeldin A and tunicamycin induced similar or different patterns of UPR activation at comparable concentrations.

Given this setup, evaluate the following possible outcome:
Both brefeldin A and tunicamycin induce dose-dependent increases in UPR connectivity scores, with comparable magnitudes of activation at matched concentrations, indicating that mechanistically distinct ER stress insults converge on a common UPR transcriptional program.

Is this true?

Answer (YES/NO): YES